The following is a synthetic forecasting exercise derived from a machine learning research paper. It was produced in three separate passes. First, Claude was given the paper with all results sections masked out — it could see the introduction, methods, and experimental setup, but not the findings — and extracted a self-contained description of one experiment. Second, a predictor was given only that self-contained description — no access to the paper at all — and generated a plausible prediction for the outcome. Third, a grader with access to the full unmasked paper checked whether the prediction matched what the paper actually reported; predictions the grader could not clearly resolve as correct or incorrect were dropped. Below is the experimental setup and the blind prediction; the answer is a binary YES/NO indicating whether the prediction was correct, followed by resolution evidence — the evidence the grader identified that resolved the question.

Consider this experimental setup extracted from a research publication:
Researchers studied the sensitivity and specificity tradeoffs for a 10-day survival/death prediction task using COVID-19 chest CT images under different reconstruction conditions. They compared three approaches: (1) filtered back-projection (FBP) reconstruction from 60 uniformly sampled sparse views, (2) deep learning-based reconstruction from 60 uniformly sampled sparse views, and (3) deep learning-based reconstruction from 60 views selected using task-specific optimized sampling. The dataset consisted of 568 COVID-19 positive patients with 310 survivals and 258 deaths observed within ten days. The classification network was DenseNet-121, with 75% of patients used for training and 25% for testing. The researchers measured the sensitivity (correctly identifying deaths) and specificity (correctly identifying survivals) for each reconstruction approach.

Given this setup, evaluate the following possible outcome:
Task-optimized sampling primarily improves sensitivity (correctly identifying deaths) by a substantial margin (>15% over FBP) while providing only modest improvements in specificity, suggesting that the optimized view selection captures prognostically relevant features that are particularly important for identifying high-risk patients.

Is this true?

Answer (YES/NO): NO